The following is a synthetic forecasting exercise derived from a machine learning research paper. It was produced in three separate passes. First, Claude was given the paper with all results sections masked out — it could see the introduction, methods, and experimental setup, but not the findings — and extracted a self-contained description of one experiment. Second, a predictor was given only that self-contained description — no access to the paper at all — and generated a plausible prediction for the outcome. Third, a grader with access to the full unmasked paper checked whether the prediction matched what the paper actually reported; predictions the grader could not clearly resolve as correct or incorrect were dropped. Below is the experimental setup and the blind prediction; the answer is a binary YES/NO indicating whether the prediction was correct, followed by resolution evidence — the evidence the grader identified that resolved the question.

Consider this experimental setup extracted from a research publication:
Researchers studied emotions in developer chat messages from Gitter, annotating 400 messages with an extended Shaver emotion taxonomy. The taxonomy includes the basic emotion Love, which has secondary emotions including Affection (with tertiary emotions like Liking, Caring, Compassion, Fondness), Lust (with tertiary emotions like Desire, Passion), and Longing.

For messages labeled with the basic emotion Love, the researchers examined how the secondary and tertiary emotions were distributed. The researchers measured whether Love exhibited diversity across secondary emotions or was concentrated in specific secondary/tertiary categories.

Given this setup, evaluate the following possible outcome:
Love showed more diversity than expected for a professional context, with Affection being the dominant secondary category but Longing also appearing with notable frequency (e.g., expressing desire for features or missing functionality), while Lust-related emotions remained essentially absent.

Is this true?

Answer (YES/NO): NO